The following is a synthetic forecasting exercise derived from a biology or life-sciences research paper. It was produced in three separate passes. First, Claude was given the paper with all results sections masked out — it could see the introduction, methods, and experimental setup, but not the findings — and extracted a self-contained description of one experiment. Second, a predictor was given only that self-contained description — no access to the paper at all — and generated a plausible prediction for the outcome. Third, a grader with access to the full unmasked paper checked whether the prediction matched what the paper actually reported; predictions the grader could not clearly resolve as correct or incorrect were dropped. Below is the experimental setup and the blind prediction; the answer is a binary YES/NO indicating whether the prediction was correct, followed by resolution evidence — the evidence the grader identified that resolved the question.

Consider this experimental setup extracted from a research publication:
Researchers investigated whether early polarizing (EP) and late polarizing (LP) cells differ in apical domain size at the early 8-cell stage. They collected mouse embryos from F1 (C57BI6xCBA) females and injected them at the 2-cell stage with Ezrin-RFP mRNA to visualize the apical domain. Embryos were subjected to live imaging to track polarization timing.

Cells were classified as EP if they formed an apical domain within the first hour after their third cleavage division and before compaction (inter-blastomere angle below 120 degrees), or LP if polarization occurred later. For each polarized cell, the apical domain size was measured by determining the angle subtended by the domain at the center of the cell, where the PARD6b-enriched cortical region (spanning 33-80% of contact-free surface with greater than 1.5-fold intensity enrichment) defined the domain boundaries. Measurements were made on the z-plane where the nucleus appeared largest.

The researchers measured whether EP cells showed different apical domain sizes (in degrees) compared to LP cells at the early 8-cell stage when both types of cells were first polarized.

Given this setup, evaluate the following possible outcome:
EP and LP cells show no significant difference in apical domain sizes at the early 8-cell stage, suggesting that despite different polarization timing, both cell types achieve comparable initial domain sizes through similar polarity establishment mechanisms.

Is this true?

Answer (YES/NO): NO